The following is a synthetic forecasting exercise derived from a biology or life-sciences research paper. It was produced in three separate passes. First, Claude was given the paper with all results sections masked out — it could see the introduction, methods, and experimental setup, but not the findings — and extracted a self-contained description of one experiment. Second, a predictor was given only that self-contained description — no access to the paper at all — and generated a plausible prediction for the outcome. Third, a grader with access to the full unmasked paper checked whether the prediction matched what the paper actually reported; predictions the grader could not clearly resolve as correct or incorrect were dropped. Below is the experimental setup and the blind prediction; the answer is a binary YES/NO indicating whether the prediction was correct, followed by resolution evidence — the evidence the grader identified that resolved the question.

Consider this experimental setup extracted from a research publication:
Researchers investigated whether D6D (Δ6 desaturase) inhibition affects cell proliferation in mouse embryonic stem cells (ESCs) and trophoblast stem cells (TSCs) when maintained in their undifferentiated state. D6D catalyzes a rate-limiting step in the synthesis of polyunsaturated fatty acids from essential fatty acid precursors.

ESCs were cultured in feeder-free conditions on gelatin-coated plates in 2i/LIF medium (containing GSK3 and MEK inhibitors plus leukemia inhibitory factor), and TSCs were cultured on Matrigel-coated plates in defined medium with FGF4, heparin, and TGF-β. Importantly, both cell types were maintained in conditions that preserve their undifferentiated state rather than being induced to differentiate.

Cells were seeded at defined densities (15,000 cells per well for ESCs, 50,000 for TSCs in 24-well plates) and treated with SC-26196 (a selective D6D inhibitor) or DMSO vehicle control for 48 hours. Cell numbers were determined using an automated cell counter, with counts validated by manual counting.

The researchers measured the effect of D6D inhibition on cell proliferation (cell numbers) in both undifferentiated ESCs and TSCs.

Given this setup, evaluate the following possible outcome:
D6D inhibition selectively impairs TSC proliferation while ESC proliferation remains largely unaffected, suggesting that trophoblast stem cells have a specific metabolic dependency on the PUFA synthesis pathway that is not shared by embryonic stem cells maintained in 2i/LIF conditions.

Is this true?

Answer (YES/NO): NO